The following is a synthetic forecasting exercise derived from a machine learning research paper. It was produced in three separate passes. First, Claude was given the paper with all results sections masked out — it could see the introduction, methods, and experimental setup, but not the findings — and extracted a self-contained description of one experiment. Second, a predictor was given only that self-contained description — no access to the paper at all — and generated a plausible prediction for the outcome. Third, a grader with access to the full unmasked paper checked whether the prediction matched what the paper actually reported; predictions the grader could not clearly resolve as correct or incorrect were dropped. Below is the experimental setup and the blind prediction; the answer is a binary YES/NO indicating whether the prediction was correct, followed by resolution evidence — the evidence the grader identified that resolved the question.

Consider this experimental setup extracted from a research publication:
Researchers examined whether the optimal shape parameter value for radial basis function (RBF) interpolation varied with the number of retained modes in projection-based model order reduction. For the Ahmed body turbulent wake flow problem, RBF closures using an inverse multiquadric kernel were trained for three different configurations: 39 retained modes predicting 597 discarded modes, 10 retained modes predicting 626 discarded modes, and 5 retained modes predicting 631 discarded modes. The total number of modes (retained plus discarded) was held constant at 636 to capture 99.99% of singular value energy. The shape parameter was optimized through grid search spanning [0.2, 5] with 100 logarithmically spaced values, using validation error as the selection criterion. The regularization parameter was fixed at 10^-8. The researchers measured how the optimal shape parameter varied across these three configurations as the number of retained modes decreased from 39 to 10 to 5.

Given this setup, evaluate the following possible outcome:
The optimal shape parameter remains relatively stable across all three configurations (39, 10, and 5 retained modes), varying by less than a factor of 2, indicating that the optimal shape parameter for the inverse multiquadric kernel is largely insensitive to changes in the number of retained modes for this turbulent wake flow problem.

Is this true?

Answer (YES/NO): NO